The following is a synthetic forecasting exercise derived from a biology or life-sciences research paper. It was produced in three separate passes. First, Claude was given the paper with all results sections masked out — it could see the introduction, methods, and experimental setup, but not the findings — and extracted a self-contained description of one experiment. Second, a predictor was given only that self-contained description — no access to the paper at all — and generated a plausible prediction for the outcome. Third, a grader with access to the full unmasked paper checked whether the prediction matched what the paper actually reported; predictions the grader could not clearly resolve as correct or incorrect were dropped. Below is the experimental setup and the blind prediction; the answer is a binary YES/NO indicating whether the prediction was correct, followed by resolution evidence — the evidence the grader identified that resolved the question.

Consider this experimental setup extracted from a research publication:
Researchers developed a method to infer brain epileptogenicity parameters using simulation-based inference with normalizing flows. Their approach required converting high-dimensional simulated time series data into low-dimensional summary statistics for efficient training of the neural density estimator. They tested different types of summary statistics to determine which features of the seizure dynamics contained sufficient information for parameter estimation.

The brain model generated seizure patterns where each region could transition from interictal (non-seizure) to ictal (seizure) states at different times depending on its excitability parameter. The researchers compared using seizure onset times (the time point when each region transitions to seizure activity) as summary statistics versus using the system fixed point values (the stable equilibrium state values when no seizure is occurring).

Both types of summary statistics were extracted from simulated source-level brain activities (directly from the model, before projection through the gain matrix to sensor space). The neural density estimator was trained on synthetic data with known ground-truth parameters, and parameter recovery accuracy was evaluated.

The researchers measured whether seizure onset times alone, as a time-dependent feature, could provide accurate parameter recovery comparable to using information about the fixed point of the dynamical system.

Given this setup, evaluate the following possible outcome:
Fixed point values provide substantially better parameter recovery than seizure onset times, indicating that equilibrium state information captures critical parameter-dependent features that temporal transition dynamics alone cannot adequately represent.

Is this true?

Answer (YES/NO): NO